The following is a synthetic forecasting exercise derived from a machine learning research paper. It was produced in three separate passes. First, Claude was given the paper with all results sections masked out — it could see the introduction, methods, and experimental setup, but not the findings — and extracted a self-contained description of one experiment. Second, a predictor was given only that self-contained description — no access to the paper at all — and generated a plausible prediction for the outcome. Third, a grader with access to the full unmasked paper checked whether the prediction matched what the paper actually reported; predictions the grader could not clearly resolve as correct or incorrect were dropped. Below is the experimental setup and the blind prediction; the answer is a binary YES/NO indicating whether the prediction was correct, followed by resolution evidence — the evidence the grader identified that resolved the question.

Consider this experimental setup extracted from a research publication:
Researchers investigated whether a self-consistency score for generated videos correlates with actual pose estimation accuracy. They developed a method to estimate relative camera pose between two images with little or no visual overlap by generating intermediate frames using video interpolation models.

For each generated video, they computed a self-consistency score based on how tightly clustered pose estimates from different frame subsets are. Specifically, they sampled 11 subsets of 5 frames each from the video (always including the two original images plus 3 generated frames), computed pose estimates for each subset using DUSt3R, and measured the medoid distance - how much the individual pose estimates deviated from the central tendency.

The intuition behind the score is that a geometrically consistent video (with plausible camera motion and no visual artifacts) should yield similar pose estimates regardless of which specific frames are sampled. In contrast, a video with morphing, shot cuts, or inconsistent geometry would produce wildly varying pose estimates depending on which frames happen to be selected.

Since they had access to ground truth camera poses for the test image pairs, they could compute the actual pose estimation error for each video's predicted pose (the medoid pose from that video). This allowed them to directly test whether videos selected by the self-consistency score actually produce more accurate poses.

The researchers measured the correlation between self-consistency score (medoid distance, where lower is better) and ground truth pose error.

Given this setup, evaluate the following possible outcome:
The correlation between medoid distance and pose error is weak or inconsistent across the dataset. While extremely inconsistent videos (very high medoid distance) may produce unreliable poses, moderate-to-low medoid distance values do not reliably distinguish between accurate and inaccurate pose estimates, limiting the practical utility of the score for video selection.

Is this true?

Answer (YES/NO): NO